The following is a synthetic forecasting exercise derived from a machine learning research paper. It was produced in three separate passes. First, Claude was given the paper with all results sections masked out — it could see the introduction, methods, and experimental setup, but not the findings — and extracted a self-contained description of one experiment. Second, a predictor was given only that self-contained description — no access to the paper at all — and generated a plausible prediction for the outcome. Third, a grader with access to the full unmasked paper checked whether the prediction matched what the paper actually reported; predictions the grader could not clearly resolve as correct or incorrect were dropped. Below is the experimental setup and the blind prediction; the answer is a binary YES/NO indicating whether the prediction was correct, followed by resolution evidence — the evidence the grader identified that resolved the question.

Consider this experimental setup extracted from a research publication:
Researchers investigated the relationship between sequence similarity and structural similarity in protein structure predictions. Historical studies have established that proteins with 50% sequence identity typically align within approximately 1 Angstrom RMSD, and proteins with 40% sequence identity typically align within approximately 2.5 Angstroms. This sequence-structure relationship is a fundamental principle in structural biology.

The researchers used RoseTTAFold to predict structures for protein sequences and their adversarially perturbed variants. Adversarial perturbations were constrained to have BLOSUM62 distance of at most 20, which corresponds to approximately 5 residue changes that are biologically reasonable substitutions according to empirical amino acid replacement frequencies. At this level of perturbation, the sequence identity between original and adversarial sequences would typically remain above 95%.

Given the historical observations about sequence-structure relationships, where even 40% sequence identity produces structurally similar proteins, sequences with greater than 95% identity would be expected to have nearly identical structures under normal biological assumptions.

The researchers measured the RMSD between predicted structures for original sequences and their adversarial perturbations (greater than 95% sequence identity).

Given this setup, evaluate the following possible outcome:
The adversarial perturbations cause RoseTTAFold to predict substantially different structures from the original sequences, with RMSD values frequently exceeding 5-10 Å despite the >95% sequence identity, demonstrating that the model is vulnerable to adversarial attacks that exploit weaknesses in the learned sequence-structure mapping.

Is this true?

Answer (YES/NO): YES